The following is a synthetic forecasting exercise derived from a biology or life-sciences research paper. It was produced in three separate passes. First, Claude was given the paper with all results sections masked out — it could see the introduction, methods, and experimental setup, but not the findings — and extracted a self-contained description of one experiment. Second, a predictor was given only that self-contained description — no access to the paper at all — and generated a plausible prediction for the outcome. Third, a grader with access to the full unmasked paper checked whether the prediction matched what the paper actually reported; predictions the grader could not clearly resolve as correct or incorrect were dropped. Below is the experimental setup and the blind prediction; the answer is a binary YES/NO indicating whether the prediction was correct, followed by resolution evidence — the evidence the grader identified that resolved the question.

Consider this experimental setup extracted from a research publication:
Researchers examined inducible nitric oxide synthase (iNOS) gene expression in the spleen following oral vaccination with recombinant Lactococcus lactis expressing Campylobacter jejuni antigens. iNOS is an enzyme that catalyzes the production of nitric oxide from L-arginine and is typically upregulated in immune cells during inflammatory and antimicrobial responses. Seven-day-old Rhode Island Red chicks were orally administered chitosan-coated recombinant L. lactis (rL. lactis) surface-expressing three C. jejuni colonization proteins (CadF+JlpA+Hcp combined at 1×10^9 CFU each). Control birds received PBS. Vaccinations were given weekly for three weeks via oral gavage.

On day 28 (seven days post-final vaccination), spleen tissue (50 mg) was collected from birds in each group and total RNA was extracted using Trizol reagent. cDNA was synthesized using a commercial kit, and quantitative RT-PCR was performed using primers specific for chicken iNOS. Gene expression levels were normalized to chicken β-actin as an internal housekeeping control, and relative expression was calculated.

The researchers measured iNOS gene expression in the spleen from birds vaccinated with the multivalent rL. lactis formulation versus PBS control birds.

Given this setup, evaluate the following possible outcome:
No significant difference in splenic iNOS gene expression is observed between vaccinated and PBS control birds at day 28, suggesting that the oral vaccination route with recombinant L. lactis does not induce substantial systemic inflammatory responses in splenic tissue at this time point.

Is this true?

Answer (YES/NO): NO